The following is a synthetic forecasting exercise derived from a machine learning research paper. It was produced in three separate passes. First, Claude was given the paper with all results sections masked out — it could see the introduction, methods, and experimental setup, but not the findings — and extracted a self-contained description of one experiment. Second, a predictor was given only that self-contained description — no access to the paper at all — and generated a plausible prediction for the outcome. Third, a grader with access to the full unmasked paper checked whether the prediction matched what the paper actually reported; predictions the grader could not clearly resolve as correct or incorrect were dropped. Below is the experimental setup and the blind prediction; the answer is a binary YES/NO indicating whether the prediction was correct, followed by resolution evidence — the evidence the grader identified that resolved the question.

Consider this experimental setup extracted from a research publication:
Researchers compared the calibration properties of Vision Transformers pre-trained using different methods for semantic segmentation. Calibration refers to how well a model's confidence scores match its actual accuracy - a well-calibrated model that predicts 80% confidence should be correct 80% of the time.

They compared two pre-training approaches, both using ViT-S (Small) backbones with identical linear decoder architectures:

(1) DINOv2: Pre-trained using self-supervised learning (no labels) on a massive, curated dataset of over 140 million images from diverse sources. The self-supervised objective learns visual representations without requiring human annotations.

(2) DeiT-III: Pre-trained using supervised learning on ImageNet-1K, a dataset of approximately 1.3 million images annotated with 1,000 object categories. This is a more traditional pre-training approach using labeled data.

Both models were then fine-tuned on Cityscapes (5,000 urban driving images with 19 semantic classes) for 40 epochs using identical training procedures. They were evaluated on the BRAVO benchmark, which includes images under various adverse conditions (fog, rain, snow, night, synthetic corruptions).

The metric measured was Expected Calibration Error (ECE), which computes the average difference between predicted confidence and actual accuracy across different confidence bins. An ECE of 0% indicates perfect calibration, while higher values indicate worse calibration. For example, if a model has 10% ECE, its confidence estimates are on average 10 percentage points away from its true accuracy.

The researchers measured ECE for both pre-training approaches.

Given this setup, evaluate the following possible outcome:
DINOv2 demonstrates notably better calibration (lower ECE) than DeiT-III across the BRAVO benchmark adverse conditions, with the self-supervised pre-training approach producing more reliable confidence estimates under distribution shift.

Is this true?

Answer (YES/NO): NO